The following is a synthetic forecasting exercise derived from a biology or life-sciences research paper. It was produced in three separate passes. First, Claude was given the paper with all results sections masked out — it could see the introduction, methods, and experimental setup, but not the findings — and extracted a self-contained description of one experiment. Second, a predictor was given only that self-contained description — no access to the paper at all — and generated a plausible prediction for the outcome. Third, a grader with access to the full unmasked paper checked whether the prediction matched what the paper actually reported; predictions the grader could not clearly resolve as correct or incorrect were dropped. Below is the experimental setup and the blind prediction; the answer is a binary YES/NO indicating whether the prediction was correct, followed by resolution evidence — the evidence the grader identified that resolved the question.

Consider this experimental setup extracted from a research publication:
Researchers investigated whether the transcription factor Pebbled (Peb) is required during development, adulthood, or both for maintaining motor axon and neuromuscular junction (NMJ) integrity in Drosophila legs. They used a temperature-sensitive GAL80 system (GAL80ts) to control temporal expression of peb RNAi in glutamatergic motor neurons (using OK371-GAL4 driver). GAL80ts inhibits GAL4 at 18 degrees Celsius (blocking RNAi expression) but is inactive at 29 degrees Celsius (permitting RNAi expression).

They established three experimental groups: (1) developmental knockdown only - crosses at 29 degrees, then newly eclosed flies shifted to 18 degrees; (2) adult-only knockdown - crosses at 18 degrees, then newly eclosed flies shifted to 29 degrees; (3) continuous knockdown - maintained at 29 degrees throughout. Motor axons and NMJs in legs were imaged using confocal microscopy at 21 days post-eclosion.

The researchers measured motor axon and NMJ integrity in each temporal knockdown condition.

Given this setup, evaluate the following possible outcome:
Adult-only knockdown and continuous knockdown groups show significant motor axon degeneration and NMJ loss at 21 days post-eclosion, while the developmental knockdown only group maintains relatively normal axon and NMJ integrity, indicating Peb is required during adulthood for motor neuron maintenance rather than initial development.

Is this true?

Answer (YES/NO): YES